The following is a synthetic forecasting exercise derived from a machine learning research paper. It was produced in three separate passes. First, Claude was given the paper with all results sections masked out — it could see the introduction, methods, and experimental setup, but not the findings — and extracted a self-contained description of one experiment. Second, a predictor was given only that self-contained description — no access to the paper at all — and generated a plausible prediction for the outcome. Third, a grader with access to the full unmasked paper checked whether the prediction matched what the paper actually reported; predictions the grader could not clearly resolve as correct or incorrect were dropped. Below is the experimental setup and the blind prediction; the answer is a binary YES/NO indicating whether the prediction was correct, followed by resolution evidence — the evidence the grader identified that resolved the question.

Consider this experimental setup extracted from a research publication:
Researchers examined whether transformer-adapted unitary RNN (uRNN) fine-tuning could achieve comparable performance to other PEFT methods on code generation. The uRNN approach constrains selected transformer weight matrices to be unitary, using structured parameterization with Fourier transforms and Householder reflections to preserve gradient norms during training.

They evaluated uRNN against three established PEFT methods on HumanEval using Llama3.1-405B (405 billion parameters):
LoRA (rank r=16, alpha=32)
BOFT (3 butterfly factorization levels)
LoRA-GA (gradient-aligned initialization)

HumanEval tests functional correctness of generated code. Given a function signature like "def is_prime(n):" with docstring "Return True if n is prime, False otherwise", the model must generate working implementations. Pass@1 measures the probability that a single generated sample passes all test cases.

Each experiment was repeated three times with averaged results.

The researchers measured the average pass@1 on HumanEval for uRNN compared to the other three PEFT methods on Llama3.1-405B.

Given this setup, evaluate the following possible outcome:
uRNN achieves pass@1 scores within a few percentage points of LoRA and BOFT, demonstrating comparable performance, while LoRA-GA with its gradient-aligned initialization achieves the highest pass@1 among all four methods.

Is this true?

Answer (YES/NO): YES